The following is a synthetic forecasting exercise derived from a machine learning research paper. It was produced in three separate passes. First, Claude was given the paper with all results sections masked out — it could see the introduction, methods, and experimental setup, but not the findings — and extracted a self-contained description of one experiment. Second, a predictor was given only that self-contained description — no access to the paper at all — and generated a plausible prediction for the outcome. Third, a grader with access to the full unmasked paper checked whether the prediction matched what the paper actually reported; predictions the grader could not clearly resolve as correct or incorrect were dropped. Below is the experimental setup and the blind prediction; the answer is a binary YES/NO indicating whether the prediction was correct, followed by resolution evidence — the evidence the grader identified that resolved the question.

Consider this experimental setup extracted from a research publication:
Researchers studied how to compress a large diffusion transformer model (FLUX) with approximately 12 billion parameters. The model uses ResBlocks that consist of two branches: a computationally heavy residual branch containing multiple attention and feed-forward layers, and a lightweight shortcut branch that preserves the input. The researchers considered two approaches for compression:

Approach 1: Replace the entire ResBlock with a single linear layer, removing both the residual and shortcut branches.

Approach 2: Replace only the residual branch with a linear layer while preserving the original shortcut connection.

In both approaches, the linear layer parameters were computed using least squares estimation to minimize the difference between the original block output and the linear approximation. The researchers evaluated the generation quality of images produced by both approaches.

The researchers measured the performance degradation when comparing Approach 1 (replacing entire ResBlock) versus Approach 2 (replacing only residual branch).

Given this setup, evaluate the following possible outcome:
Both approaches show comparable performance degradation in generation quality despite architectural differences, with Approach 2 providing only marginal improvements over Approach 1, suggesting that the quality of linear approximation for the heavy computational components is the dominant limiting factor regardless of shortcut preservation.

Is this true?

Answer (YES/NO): NO